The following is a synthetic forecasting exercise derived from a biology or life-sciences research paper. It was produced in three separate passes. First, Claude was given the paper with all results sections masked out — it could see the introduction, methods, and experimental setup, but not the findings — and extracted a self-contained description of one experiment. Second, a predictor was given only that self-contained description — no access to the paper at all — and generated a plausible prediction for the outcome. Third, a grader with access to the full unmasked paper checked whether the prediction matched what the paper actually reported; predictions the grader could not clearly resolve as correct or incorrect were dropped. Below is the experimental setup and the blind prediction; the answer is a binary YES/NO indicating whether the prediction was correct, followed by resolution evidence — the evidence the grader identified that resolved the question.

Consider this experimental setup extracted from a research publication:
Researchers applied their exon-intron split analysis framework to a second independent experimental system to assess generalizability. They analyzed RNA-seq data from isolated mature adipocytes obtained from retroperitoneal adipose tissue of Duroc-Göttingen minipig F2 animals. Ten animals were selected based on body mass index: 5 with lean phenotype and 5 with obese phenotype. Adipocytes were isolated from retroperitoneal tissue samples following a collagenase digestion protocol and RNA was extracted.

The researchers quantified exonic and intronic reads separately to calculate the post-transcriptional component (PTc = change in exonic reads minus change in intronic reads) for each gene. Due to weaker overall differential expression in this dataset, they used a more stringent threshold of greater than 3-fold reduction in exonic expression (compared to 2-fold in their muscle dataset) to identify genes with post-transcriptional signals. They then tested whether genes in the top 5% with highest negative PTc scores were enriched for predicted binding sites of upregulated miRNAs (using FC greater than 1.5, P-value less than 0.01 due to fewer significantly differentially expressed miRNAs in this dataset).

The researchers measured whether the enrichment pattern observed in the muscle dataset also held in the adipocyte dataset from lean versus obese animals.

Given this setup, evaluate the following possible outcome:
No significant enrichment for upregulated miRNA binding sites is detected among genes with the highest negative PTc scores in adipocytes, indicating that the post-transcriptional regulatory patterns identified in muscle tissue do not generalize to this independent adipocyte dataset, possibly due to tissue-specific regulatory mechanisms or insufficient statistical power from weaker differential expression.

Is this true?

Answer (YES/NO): NO